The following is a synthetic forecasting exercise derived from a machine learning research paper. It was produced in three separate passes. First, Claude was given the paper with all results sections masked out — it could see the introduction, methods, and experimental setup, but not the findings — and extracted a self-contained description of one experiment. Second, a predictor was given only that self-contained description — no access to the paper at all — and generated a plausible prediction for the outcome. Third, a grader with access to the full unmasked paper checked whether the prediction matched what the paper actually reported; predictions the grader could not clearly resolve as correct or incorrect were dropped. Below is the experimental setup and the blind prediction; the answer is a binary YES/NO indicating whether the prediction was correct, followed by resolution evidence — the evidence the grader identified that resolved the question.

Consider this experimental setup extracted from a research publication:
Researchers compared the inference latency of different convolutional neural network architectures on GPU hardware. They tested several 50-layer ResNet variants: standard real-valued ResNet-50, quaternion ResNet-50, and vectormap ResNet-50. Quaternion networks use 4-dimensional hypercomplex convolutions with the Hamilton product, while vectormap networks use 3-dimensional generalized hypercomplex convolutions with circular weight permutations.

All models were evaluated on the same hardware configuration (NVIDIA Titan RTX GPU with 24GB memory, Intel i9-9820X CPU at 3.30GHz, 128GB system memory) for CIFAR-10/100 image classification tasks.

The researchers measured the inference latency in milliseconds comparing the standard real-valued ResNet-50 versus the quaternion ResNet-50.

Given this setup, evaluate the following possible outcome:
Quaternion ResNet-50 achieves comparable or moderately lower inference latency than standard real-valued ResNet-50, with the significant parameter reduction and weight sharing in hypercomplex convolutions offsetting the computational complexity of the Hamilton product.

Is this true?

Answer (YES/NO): NO